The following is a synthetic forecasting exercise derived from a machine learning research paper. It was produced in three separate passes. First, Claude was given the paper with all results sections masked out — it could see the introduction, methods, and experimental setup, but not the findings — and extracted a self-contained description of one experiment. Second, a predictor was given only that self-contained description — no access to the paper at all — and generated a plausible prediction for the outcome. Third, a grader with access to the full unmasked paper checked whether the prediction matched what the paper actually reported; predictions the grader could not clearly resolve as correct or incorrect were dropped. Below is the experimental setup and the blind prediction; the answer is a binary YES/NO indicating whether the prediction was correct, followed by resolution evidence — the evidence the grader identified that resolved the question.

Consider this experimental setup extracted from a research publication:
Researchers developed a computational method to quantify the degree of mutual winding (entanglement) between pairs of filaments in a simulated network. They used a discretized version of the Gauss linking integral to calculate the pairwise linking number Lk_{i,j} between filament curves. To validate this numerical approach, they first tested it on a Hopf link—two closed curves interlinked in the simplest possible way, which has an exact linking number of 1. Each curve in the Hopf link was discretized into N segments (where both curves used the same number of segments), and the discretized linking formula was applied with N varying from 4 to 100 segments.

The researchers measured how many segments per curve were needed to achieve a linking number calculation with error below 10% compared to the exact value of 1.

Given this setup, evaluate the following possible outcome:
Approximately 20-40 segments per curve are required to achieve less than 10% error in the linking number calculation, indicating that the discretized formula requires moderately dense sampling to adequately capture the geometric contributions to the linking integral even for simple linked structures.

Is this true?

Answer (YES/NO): NO